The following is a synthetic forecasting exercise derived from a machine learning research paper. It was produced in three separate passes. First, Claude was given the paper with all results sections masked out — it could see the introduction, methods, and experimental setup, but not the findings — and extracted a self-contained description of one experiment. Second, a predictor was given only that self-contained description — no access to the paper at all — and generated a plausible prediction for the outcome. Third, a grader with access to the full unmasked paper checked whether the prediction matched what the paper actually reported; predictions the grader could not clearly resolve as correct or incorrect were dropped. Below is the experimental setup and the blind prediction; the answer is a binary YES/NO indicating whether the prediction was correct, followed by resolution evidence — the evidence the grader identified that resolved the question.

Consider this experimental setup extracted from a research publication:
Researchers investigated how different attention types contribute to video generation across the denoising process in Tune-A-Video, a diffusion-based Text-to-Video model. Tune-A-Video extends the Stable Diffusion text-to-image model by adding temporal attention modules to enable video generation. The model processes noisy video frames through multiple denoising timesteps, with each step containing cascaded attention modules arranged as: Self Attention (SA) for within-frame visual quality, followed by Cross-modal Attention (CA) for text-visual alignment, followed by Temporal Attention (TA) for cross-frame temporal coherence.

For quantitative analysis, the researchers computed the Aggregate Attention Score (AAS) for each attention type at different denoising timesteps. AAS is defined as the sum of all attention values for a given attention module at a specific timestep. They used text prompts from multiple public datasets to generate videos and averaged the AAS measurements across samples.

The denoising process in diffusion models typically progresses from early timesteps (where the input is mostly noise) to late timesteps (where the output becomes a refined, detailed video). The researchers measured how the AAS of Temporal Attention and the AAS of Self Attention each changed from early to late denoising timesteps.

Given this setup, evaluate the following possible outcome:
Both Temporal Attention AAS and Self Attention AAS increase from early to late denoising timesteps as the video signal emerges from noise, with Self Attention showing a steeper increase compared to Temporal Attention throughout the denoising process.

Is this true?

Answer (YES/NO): NO